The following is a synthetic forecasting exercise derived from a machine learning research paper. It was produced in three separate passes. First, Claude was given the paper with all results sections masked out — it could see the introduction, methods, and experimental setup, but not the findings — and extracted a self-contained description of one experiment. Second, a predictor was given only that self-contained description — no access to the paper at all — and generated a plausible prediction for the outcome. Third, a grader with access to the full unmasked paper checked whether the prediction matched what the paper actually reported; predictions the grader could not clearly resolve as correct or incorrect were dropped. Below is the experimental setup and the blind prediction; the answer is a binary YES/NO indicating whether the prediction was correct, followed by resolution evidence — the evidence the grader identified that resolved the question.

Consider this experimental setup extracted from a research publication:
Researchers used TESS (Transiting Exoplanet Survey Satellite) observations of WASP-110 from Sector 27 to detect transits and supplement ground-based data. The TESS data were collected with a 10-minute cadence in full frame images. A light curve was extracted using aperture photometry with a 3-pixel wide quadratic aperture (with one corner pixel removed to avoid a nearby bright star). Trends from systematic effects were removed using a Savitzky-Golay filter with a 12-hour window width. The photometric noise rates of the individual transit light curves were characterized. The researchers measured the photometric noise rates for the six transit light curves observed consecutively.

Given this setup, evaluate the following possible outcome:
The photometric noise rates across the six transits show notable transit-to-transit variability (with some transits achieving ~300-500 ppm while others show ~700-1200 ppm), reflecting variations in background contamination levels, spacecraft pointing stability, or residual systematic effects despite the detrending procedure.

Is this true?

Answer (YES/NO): NO